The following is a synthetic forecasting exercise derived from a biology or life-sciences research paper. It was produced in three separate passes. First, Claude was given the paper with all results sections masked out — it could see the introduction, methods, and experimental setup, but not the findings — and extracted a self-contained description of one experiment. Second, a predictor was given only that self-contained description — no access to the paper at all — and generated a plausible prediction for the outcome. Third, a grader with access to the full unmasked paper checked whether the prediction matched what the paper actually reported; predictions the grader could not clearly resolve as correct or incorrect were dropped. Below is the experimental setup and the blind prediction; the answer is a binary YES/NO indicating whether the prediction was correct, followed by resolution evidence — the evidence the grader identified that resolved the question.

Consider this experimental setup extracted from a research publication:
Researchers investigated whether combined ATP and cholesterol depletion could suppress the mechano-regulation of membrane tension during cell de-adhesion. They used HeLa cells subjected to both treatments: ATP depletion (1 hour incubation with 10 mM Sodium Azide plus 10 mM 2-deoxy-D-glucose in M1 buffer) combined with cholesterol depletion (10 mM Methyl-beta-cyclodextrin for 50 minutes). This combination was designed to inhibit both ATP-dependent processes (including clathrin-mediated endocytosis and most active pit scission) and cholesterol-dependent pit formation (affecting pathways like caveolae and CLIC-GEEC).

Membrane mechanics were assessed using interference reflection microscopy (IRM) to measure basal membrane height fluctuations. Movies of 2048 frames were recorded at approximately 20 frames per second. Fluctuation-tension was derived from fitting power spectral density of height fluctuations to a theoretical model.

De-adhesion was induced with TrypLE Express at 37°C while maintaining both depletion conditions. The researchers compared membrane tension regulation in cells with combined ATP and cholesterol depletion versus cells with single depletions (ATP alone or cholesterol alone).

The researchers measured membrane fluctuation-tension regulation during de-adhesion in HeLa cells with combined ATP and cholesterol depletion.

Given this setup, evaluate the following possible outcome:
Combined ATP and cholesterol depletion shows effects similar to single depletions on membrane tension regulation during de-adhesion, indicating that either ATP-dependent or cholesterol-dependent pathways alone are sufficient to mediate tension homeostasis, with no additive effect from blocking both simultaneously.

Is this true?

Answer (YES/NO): NO